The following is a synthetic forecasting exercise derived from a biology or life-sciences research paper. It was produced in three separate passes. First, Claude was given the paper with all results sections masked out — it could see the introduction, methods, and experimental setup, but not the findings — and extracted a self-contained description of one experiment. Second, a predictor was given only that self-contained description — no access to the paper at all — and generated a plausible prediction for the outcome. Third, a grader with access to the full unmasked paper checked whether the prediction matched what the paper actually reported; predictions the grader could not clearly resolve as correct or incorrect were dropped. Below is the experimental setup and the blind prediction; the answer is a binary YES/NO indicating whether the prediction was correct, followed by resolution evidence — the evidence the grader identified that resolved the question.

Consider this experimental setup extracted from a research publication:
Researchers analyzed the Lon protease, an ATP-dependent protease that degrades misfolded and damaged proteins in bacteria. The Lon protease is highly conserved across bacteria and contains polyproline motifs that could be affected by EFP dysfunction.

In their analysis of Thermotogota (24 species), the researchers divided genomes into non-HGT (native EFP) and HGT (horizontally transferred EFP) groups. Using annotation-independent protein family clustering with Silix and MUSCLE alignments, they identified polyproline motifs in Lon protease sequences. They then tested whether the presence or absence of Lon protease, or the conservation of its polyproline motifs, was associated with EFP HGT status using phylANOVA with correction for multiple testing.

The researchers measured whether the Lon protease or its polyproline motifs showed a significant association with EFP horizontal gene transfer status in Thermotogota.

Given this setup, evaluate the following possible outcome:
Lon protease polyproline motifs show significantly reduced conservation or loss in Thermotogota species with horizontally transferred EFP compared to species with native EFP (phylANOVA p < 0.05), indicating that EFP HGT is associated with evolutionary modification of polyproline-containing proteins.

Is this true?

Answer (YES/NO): YES